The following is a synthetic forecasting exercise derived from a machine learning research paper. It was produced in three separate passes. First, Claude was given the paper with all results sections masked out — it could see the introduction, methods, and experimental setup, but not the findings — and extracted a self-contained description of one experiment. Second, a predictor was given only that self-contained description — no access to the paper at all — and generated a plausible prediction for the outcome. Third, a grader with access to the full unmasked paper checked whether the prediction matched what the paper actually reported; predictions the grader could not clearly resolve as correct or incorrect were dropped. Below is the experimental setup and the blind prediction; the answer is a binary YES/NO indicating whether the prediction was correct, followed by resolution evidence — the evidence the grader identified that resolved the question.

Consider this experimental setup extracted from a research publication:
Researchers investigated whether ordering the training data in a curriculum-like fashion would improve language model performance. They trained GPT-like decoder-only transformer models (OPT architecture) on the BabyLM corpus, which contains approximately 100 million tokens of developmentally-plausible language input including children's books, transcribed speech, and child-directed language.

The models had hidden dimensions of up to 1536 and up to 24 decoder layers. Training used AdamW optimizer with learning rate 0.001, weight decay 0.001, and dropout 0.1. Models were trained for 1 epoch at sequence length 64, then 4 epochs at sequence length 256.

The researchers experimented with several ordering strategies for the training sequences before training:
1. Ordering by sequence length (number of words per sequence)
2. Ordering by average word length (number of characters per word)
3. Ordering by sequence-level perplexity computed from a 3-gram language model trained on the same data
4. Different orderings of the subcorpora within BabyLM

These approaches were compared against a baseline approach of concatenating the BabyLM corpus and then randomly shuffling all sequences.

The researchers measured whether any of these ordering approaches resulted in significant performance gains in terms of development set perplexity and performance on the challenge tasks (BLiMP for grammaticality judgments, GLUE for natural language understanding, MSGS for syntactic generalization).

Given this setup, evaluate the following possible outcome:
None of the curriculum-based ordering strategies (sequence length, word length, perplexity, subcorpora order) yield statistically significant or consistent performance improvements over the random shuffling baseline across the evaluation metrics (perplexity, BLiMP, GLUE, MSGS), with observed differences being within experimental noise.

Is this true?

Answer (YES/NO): YES